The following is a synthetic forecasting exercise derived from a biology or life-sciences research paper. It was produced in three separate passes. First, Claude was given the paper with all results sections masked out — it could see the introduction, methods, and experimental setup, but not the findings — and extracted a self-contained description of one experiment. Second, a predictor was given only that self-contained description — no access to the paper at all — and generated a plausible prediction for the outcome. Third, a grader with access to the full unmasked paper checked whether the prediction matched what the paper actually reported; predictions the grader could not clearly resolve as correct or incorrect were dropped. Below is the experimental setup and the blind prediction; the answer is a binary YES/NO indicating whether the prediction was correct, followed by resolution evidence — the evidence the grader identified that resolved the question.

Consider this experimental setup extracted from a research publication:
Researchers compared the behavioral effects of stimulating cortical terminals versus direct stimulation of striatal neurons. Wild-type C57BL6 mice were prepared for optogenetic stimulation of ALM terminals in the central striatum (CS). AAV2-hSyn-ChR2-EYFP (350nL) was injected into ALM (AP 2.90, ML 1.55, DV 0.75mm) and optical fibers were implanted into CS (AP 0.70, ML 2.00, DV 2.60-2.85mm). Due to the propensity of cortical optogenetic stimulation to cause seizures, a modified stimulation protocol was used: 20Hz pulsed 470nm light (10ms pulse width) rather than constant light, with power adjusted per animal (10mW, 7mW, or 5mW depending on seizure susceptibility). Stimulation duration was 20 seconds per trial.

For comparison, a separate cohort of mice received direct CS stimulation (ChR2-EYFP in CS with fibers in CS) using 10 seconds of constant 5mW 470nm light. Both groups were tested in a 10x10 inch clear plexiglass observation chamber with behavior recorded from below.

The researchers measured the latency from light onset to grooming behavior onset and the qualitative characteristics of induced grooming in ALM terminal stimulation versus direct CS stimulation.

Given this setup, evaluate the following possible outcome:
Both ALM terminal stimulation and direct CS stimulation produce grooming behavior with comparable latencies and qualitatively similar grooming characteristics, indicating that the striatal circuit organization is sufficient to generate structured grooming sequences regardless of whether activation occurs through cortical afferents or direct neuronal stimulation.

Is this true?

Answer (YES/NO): NO